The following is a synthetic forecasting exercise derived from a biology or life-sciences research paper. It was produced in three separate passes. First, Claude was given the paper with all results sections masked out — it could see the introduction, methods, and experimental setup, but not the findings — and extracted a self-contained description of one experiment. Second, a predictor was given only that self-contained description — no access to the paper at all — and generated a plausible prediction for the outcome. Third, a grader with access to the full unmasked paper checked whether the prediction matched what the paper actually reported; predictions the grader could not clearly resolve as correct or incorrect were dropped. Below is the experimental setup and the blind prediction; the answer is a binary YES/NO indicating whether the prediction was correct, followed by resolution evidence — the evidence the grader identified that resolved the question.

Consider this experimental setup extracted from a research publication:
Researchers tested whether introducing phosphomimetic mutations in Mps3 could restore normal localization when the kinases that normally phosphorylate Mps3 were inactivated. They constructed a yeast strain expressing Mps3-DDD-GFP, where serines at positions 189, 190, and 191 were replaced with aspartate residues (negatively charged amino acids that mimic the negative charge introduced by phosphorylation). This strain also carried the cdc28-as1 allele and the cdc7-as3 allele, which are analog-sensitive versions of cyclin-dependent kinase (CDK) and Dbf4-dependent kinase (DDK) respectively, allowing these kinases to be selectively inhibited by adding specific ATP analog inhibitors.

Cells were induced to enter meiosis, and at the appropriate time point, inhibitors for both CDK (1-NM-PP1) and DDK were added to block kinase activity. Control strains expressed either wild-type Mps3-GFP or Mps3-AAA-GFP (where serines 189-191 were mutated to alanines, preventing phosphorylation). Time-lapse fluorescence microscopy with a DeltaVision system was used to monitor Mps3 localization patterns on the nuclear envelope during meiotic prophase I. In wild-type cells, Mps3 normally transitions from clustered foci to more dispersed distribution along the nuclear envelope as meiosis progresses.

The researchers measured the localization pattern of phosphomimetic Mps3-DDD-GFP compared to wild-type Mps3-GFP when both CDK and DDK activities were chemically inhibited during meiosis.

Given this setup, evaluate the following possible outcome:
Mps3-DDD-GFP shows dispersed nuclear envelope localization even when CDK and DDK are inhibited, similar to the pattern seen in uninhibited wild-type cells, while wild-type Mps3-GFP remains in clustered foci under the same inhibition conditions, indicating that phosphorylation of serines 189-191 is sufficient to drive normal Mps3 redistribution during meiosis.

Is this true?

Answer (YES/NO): NO